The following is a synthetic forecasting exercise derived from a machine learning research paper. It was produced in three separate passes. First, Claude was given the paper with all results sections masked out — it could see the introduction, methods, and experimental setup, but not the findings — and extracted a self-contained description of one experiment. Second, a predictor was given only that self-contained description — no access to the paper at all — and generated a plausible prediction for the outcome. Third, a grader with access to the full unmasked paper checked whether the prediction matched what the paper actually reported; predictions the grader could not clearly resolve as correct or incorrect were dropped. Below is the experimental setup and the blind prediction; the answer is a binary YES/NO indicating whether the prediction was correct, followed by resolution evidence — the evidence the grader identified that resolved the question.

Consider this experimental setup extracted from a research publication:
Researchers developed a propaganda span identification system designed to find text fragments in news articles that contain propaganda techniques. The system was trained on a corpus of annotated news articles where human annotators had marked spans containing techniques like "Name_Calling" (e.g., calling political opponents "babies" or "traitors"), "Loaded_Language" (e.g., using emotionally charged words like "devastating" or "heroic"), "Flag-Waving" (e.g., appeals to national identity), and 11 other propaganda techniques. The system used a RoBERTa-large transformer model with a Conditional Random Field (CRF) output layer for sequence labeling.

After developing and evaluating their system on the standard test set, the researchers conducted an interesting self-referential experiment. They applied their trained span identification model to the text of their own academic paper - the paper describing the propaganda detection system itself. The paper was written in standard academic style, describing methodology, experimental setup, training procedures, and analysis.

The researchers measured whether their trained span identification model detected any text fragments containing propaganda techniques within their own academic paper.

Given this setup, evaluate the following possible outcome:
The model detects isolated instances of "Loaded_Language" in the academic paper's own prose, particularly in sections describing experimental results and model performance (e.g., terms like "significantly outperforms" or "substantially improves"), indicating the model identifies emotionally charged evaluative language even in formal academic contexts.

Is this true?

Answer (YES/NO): NO